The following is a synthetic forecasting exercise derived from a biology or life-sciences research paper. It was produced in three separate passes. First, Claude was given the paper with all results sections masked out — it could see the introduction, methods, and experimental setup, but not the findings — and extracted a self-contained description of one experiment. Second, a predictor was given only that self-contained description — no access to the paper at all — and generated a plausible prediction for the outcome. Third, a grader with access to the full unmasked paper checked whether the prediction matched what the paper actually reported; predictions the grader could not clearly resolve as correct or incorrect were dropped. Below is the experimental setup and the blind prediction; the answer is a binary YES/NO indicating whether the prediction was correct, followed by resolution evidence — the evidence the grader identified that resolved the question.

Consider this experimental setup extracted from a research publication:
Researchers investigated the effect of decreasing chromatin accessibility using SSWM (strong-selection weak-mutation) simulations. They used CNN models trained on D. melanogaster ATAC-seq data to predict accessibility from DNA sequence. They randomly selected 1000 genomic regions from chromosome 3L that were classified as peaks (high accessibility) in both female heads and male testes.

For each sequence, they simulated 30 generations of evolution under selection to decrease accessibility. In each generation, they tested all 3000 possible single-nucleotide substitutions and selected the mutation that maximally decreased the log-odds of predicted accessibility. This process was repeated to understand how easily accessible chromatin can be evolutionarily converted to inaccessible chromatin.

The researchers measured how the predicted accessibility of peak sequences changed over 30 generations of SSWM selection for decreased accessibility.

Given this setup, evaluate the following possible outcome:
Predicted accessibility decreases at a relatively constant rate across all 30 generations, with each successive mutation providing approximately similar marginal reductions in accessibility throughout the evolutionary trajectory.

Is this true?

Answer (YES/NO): NO